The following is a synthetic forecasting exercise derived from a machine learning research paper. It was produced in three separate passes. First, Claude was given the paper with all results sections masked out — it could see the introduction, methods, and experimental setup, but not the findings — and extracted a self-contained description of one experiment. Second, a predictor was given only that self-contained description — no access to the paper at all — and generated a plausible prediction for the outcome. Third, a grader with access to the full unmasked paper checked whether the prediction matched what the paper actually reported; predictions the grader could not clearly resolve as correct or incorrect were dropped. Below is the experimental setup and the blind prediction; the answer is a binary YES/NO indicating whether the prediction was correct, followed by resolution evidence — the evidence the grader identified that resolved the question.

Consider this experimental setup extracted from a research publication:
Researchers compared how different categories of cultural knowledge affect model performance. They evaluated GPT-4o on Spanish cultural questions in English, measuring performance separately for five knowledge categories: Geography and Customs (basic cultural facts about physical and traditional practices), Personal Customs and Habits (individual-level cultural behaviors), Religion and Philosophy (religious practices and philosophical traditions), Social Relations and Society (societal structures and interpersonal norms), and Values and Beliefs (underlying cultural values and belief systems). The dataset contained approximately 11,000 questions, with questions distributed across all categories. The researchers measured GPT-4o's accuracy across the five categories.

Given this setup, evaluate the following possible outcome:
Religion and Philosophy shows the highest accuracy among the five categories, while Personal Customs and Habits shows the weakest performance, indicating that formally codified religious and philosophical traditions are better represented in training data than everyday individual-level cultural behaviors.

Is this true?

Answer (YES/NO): NO